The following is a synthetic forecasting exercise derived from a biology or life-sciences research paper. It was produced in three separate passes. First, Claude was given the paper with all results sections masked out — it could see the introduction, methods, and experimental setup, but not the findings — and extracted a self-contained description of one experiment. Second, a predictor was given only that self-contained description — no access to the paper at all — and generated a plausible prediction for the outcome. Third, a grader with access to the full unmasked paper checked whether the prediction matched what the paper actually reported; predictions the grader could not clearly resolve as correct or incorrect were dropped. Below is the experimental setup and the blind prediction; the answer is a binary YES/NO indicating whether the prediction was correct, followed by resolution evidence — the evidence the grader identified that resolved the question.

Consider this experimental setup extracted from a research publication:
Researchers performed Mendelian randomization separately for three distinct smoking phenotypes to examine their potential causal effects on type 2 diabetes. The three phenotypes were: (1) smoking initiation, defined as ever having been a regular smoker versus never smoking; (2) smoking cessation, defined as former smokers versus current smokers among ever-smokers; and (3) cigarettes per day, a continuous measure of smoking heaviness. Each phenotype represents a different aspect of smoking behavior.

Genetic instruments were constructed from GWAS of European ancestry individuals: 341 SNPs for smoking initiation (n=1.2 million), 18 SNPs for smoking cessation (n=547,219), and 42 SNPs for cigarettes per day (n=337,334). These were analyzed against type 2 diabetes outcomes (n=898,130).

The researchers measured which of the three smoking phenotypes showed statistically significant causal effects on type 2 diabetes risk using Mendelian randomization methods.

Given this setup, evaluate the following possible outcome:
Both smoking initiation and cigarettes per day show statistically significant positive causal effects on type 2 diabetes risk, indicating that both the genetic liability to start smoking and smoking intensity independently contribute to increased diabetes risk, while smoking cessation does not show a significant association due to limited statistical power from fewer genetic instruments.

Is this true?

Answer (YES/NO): NO